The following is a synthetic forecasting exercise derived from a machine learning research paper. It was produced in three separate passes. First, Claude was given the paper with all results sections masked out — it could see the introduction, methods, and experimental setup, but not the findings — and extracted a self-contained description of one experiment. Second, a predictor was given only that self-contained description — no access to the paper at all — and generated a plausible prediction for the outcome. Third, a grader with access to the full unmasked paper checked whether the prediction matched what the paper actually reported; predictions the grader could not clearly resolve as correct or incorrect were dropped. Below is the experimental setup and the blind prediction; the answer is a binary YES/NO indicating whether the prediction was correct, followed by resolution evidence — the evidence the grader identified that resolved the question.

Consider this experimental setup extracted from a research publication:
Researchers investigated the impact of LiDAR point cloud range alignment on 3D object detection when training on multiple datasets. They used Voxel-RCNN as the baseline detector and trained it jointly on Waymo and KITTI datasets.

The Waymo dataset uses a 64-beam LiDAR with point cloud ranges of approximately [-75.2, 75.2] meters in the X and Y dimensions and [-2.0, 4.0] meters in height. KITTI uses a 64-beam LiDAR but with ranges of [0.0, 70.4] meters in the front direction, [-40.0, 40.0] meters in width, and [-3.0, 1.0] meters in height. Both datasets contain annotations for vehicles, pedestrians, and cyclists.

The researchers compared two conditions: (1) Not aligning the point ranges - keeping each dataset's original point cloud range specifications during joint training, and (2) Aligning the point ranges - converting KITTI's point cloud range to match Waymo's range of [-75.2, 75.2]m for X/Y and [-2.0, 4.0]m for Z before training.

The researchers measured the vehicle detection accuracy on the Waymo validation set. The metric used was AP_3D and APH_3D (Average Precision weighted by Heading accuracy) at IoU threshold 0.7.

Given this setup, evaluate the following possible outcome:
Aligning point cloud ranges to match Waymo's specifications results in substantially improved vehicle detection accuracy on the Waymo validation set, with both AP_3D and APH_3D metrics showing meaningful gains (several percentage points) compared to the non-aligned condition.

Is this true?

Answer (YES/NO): YES